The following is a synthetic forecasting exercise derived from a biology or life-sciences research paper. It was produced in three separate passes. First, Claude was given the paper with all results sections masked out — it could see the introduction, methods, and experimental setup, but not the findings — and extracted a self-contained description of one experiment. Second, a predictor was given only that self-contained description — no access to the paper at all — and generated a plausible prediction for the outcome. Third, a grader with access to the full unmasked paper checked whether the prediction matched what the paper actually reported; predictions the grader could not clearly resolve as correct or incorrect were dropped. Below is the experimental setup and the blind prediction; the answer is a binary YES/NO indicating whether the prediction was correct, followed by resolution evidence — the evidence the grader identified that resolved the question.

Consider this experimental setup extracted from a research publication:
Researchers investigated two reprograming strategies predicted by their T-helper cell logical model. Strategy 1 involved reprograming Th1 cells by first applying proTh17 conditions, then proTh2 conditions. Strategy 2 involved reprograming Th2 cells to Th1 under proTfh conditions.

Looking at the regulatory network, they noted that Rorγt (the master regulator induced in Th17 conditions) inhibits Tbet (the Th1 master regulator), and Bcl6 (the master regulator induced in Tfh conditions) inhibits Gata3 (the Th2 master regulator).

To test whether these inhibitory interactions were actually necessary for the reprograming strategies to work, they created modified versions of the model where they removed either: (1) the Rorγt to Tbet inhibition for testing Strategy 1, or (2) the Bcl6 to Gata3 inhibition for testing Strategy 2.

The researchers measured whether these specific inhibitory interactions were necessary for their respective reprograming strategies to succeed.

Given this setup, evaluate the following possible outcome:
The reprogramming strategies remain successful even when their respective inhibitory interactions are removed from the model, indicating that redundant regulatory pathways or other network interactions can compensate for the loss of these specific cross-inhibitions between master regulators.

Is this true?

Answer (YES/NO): NO